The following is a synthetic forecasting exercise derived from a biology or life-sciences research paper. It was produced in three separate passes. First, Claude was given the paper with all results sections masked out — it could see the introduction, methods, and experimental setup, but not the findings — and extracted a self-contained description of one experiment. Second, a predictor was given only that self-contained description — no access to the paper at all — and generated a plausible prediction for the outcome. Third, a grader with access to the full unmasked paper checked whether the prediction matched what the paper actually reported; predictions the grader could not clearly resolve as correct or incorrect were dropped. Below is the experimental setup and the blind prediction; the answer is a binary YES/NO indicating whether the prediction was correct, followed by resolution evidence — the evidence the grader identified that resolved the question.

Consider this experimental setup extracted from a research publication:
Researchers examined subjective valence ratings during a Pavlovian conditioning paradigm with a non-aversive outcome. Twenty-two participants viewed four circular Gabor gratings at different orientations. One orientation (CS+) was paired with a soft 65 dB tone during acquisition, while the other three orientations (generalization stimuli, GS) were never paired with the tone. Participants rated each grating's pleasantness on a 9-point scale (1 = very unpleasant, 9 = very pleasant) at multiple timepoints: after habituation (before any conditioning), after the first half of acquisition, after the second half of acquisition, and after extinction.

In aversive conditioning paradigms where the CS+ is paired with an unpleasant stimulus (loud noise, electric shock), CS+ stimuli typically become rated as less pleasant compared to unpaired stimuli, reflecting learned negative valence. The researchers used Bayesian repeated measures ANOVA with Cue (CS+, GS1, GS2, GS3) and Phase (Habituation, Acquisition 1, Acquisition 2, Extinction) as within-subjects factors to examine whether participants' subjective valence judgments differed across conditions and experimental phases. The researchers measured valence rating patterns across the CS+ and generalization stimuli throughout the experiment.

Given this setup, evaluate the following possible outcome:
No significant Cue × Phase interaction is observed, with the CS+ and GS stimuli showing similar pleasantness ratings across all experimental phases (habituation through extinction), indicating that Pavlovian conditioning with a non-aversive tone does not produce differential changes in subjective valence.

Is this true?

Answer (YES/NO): YES